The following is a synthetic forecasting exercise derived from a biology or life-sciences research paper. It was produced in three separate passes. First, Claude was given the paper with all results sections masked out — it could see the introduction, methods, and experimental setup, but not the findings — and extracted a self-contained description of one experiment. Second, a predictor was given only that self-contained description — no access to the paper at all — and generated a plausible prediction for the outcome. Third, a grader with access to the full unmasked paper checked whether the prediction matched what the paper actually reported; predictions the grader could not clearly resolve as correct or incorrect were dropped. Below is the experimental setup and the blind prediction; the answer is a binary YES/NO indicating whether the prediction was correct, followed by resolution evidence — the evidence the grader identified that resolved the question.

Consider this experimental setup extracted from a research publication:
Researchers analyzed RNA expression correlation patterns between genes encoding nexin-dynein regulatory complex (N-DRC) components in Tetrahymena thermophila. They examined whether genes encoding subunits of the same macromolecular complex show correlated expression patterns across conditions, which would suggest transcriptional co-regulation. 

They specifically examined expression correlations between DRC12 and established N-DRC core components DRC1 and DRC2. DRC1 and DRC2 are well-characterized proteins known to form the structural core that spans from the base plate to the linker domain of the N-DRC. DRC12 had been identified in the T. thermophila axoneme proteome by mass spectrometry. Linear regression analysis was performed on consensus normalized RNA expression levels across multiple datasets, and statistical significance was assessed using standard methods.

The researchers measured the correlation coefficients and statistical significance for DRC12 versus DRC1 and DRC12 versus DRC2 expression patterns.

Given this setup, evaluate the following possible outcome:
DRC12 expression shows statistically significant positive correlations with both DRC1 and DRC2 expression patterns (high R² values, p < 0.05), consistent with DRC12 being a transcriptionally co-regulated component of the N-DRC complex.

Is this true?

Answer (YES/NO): YES